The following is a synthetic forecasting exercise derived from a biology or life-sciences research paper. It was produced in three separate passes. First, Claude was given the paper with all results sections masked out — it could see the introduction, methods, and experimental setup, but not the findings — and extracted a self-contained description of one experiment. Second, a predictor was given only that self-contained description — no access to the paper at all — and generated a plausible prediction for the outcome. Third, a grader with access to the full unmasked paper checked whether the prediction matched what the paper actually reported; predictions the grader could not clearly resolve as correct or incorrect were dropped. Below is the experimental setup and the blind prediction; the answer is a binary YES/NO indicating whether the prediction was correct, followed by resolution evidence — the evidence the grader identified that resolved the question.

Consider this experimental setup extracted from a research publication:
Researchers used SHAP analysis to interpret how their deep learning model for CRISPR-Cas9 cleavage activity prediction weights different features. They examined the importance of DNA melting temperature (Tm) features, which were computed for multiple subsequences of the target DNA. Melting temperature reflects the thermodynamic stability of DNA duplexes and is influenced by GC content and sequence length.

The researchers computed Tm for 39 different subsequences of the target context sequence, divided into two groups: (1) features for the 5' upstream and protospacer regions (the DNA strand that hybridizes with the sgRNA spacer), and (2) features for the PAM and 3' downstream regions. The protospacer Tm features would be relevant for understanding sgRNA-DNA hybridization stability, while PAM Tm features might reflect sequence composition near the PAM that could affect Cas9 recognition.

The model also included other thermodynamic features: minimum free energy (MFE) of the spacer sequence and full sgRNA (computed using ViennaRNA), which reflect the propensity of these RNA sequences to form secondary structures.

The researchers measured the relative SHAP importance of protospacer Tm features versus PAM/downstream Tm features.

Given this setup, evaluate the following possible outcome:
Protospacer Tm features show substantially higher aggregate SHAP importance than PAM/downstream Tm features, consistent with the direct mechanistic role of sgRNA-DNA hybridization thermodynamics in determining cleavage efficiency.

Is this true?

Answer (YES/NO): NO